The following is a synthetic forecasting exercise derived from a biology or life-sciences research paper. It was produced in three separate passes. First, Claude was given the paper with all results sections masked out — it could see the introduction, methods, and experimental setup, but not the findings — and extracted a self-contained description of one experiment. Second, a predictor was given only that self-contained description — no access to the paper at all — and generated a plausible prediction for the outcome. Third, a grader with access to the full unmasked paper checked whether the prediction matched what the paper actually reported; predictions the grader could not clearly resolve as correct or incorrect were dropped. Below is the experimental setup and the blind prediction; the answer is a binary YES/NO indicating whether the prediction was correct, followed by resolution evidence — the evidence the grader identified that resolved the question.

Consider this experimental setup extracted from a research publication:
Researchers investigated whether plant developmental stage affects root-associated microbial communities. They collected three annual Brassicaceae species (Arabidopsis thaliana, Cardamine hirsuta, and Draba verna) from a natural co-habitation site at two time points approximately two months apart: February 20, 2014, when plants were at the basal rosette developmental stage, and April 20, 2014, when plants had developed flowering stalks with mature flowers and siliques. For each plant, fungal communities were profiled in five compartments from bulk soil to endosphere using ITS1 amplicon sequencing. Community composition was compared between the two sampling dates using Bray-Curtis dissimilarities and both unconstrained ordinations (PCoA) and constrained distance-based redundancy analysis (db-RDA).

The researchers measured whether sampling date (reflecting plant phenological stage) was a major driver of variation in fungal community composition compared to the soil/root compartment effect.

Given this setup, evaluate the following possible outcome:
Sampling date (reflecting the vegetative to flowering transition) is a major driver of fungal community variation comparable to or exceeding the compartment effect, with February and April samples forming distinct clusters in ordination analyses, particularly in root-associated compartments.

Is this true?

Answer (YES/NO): NO